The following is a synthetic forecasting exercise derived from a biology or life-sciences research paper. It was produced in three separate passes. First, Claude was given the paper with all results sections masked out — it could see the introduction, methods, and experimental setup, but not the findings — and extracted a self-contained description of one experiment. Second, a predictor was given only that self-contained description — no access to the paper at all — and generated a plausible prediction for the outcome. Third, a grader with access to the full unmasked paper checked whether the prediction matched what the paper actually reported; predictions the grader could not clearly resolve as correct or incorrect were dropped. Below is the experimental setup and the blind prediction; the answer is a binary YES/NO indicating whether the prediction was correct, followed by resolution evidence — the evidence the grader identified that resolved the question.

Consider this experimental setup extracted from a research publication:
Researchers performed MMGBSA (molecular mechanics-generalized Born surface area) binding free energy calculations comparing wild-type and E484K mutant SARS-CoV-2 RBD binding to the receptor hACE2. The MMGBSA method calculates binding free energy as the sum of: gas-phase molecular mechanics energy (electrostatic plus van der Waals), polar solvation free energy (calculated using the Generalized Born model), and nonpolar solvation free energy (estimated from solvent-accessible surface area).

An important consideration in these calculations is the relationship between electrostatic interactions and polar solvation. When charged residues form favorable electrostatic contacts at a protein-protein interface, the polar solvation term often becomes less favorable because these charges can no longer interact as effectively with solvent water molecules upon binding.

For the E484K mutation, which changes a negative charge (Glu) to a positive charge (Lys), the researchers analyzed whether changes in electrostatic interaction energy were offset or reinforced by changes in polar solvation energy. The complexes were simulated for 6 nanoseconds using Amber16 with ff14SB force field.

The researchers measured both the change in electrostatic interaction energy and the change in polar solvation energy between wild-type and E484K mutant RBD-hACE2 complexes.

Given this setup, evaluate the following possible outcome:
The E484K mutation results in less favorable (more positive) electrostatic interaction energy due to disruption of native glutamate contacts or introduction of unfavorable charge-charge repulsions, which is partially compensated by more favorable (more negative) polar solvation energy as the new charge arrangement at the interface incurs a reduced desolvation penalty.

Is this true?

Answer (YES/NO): NO